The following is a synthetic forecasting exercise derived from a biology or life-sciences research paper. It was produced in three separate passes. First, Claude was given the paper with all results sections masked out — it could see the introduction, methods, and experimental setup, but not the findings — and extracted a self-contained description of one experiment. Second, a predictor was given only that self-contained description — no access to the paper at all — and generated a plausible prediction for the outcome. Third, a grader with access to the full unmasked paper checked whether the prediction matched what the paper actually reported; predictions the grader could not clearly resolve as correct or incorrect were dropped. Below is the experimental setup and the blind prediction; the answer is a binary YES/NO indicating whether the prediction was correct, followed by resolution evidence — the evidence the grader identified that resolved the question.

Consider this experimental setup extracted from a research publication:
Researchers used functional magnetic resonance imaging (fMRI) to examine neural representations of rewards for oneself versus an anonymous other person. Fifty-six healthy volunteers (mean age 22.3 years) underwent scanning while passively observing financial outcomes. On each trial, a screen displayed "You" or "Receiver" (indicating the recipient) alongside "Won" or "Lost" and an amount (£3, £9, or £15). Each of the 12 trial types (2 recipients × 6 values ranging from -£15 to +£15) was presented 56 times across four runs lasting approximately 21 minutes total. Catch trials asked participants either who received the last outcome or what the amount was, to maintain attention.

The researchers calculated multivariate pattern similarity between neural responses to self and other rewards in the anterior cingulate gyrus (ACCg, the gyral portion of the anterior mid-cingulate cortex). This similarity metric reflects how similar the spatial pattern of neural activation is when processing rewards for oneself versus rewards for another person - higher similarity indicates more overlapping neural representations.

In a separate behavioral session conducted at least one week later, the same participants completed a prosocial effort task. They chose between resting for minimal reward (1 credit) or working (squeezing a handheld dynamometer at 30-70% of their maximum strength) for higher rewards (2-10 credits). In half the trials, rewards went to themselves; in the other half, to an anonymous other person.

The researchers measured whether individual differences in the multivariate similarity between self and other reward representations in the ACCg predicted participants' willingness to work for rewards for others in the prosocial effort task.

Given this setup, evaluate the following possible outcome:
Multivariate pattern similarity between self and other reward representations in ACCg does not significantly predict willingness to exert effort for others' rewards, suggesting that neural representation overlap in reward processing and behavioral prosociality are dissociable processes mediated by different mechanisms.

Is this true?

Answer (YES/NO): NO